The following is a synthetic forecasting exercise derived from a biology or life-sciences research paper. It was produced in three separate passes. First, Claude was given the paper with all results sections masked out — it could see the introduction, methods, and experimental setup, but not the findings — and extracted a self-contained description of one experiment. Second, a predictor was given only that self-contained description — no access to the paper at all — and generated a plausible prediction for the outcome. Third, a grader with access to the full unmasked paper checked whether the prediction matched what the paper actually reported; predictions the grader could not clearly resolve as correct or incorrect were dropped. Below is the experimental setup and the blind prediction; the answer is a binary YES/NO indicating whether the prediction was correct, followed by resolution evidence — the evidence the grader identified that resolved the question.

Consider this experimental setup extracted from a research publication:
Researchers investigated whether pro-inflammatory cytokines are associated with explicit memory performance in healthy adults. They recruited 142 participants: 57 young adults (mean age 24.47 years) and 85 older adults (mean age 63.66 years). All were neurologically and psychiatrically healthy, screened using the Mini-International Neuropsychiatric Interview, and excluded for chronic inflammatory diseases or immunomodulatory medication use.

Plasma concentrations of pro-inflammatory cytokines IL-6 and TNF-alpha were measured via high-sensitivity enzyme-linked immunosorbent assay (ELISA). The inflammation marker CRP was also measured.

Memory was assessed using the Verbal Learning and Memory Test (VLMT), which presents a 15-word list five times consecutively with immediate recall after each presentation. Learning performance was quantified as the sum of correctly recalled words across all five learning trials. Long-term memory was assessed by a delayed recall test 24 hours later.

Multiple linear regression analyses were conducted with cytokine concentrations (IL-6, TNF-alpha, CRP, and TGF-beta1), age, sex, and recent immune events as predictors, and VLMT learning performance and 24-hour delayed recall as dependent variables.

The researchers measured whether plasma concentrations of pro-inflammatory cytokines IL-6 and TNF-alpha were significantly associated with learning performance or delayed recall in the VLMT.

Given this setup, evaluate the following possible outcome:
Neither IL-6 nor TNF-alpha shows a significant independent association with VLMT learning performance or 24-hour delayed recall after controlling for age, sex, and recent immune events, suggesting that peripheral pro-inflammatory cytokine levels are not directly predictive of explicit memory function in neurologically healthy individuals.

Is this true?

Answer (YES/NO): YES